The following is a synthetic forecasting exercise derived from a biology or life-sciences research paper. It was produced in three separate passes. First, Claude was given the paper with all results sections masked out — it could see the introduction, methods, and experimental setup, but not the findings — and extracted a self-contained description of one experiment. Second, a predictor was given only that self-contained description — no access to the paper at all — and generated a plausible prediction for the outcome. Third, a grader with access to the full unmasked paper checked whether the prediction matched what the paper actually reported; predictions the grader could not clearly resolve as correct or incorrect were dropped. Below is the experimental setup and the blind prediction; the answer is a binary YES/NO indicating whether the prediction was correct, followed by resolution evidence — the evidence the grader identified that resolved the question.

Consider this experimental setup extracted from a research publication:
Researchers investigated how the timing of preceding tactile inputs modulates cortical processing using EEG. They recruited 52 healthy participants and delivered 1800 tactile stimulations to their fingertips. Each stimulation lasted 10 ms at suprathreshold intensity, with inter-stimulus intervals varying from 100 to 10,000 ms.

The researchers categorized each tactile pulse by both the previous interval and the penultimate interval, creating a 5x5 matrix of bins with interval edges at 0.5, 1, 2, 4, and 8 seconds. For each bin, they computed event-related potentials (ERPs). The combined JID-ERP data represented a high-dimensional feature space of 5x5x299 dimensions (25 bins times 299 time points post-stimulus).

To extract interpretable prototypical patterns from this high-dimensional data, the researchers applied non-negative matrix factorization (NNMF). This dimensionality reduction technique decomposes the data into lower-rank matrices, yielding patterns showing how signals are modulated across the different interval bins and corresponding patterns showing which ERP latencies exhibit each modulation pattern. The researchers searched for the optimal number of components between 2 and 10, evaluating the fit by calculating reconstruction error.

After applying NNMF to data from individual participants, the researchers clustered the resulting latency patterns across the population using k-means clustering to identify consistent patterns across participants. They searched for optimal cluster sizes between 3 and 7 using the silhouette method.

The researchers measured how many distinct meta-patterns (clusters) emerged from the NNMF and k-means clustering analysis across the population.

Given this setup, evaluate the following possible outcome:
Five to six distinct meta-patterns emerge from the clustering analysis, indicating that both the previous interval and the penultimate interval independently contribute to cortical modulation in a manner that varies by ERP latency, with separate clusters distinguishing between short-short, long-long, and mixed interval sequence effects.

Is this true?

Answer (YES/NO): NO